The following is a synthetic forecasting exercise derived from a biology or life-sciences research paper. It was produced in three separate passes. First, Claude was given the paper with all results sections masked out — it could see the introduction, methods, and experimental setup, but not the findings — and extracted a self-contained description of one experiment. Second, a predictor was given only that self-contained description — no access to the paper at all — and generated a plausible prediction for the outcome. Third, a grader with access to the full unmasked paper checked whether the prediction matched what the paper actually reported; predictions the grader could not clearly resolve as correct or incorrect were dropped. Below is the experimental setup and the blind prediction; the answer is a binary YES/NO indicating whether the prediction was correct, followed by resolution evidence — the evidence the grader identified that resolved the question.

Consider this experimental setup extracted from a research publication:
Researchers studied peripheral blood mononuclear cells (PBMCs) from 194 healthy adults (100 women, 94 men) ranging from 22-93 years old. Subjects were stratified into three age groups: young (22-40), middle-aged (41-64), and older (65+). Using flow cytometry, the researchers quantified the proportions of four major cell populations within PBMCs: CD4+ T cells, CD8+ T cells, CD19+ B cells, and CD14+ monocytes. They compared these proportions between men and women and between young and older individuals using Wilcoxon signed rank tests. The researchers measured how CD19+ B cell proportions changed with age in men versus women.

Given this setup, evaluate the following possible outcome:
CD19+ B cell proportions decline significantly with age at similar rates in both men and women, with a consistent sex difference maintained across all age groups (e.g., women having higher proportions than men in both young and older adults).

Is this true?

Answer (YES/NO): NO